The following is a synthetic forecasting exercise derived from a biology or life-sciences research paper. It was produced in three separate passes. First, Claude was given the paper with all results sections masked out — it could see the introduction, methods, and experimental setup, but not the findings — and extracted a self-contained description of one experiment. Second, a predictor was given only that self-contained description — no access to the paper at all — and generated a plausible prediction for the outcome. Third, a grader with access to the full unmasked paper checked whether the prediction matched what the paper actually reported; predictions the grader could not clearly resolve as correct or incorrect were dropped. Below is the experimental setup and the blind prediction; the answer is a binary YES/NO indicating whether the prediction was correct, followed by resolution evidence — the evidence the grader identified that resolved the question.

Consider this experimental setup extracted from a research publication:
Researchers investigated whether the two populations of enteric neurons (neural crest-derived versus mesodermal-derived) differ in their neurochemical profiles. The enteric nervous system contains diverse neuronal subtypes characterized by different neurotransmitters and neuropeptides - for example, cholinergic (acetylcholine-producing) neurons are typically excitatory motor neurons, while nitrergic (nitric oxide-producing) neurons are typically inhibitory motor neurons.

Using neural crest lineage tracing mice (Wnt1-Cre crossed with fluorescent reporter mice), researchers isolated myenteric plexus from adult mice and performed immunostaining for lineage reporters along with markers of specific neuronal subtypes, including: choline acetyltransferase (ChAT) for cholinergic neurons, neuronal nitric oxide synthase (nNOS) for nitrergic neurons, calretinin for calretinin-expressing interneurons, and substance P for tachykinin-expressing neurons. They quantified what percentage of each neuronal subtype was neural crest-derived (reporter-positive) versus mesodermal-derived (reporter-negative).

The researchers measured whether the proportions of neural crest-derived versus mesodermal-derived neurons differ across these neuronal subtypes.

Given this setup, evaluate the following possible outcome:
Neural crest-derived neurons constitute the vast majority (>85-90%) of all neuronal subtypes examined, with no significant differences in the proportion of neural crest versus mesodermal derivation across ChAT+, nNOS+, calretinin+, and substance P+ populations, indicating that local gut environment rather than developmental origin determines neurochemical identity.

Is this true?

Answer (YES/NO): NO